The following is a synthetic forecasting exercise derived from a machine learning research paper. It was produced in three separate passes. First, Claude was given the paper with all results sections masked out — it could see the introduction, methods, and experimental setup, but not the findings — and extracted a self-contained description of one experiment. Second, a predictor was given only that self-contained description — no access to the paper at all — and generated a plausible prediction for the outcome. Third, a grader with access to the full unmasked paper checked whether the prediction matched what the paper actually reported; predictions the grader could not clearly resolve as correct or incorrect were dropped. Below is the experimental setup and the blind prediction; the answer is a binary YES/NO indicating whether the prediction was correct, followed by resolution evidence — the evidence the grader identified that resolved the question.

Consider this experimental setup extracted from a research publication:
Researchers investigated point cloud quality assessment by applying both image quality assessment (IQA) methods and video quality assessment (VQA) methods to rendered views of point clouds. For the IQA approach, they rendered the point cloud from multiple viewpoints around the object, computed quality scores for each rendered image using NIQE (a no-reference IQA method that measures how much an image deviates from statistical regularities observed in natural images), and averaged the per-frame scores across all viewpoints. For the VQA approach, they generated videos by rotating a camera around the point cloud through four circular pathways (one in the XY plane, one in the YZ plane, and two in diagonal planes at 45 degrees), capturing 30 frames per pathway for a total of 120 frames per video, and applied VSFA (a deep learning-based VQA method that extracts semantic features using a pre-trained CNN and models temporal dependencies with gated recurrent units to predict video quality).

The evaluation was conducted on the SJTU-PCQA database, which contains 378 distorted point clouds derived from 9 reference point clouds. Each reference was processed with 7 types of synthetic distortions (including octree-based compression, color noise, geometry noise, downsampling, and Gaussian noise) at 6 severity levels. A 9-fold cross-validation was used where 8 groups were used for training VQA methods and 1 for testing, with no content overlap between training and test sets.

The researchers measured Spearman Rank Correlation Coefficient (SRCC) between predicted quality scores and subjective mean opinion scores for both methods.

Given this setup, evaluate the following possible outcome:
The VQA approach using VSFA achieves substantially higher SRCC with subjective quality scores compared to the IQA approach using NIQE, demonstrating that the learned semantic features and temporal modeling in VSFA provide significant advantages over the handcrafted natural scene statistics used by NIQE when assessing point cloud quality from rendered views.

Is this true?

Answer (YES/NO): YES